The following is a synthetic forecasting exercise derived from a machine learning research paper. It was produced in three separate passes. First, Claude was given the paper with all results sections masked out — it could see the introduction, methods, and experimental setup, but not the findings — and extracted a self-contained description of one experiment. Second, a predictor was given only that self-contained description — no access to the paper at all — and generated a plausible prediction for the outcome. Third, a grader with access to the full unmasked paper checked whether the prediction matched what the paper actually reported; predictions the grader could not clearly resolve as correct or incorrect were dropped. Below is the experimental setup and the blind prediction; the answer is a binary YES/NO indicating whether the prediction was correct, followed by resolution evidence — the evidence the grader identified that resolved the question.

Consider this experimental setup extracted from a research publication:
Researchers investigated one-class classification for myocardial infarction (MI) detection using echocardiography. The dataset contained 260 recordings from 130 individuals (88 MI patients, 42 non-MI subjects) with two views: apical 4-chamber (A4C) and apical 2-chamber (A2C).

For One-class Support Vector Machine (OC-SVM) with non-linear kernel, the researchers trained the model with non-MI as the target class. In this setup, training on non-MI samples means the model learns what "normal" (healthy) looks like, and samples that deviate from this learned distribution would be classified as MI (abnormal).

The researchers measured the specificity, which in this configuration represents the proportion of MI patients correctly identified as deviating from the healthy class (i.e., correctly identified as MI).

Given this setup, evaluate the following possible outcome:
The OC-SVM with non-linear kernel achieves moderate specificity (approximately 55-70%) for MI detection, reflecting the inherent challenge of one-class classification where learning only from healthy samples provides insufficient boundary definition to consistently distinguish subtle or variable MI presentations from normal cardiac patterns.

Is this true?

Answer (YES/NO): NO